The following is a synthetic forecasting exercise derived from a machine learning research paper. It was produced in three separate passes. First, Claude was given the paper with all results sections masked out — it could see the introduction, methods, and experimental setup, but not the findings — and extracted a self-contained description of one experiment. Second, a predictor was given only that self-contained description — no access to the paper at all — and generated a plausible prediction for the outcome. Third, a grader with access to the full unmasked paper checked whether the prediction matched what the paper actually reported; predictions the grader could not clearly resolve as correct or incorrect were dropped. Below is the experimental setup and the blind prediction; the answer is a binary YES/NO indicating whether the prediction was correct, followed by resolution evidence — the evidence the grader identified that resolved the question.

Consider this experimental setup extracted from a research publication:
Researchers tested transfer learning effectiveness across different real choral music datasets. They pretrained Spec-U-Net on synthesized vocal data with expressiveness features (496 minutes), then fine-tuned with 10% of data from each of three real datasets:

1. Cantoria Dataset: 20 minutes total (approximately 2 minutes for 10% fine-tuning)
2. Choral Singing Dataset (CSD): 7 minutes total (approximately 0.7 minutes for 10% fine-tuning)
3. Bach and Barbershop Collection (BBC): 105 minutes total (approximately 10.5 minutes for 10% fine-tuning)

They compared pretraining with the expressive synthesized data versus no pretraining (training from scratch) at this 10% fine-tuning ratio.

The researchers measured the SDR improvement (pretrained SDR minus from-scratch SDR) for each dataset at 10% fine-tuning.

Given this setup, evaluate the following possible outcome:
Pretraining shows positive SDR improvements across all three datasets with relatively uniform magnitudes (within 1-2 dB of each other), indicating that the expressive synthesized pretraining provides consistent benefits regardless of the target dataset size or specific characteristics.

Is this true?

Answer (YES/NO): NO